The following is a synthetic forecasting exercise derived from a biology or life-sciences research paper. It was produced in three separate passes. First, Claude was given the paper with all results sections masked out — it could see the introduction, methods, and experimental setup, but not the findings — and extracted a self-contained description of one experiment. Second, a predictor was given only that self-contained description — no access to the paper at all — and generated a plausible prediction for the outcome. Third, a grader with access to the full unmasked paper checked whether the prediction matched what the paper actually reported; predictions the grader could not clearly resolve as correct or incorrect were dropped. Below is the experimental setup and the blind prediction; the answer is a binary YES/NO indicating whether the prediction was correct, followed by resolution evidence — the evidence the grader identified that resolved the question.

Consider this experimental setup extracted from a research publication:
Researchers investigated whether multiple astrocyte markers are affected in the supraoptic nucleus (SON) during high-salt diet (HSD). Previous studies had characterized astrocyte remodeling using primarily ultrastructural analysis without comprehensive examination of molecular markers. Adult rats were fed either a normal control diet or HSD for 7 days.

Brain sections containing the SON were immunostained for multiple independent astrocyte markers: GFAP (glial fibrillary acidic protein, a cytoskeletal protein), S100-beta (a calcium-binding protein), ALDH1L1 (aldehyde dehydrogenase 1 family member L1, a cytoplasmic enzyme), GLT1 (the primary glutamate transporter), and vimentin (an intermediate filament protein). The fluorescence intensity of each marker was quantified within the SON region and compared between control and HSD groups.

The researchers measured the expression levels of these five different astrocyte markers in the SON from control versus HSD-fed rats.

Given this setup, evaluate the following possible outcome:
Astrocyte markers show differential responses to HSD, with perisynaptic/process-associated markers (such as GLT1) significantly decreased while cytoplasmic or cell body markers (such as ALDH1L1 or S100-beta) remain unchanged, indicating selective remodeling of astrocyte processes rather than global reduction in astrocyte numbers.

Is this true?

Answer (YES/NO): NO